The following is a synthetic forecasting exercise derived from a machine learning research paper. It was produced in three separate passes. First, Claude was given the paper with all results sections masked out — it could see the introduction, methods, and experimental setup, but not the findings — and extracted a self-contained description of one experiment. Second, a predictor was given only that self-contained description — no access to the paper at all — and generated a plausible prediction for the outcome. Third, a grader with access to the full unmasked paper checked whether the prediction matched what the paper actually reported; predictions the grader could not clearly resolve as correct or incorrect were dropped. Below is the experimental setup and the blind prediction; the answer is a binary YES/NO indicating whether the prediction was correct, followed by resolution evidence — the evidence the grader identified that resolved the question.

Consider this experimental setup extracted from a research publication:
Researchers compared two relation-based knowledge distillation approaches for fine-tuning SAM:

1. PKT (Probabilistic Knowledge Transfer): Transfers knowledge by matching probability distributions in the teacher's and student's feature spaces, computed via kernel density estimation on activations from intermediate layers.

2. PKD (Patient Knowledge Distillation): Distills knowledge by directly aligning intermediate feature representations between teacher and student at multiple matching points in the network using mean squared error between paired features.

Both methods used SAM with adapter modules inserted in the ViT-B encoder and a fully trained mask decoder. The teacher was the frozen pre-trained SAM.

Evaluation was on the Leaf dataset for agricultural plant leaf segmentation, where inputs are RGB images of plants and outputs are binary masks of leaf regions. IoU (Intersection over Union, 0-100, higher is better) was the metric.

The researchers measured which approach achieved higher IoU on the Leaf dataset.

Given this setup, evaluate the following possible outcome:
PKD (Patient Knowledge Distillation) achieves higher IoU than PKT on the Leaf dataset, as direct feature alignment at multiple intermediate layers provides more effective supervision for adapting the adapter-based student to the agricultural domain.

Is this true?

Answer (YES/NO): NO